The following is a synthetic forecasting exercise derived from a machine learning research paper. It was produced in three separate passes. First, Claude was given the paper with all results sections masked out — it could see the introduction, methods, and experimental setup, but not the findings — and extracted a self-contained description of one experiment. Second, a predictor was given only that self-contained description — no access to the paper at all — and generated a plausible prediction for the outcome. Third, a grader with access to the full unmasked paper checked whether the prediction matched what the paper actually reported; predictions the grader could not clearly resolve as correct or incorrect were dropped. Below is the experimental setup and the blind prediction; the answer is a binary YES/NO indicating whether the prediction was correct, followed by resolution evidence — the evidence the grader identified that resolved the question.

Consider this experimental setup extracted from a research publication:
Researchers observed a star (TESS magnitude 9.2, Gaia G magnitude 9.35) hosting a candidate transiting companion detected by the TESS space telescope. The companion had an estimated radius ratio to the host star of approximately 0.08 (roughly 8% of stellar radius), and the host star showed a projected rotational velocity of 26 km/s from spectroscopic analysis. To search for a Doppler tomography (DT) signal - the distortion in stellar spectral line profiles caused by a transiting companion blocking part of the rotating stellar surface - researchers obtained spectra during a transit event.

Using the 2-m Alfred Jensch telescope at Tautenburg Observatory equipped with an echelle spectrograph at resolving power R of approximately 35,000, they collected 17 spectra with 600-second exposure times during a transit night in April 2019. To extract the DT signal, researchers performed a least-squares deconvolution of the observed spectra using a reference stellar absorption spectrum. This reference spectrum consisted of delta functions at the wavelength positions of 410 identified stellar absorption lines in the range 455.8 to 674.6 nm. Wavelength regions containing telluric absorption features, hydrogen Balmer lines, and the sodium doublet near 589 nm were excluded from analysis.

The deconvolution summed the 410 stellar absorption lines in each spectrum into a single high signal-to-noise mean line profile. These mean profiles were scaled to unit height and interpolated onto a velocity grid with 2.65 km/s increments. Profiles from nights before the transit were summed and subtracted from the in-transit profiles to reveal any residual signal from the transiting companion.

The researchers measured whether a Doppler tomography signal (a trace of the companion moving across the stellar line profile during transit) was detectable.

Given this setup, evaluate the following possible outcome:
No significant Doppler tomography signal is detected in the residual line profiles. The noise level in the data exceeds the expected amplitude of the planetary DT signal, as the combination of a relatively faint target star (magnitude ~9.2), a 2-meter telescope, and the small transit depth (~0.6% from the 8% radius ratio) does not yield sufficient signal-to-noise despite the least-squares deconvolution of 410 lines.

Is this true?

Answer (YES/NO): YES